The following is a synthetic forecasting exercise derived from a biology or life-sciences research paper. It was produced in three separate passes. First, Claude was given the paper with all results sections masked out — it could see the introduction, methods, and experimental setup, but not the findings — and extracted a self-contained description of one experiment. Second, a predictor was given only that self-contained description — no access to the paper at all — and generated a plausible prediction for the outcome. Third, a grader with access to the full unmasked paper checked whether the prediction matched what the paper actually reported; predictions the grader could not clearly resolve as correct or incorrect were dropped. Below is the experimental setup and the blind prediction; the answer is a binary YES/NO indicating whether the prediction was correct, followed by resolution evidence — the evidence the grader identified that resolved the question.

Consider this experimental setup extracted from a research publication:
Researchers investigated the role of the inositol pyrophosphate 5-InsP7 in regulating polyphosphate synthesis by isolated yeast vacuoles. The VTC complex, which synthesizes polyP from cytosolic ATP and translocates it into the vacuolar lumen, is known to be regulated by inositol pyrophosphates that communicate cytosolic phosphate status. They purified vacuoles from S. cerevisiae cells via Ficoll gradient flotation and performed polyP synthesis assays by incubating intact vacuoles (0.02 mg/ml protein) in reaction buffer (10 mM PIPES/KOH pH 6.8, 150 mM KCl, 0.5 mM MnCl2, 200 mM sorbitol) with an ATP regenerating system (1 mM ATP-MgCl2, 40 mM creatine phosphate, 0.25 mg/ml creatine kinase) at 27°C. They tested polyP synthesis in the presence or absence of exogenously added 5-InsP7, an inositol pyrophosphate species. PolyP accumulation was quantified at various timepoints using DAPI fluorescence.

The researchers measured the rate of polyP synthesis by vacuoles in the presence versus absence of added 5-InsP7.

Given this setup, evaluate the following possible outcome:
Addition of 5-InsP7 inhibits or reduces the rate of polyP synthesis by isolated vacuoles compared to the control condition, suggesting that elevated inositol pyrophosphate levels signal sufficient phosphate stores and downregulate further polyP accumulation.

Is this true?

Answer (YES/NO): NO